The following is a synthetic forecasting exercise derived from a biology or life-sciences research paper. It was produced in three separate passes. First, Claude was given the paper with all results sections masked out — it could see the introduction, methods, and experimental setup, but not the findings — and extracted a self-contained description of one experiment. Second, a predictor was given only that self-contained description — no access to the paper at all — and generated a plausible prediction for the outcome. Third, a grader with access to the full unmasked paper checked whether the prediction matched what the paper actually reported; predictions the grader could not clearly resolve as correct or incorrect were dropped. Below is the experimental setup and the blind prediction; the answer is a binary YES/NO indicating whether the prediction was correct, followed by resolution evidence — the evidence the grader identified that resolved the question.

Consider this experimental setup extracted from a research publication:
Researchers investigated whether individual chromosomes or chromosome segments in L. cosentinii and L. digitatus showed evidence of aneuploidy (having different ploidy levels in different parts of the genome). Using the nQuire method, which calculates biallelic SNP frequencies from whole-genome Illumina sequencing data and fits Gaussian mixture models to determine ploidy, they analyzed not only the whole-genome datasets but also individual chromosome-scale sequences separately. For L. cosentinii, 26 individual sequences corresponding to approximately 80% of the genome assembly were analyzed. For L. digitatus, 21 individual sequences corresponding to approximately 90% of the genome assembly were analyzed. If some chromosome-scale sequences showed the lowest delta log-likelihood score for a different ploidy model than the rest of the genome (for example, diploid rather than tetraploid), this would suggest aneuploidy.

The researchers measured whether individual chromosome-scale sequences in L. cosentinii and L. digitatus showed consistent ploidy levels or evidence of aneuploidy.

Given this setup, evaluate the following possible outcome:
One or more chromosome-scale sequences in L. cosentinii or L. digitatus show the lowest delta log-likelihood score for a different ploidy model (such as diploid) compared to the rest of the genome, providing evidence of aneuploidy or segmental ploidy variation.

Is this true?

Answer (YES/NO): NO